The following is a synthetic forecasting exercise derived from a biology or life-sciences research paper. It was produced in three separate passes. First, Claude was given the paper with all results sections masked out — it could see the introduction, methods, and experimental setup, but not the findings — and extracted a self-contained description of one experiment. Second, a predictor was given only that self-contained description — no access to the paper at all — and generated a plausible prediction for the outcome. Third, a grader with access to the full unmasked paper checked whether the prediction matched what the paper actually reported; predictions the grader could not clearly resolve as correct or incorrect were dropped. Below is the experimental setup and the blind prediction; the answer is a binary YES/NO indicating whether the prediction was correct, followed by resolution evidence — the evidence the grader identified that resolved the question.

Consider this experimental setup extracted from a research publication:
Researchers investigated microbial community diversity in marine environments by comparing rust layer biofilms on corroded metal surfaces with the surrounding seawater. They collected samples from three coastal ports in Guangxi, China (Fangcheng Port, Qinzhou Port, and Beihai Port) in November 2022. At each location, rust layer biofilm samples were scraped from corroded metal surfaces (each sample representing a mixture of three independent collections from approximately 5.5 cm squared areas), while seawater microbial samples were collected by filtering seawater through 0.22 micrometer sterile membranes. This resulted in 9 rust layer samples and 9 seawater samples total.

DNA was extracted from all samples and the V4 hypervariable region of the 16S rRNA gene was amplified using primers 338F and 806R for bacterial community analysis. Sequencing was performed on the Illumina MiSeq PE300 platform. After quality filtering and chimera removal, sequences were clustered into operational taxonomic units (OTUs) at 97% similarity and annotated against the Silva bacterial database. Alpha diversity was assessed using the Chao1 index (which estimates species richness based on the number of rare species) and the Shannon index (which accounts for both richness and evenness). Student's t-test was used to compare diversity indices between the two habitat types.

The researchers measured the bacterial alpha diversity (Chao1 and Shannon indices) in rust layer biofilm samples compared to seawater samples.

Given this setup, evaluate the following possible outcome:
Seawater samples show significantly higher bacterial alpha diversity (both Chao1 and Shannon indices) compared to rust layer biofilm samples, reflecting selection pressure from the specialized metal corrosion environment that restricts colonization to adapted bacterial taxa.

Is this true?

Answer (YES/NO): NO